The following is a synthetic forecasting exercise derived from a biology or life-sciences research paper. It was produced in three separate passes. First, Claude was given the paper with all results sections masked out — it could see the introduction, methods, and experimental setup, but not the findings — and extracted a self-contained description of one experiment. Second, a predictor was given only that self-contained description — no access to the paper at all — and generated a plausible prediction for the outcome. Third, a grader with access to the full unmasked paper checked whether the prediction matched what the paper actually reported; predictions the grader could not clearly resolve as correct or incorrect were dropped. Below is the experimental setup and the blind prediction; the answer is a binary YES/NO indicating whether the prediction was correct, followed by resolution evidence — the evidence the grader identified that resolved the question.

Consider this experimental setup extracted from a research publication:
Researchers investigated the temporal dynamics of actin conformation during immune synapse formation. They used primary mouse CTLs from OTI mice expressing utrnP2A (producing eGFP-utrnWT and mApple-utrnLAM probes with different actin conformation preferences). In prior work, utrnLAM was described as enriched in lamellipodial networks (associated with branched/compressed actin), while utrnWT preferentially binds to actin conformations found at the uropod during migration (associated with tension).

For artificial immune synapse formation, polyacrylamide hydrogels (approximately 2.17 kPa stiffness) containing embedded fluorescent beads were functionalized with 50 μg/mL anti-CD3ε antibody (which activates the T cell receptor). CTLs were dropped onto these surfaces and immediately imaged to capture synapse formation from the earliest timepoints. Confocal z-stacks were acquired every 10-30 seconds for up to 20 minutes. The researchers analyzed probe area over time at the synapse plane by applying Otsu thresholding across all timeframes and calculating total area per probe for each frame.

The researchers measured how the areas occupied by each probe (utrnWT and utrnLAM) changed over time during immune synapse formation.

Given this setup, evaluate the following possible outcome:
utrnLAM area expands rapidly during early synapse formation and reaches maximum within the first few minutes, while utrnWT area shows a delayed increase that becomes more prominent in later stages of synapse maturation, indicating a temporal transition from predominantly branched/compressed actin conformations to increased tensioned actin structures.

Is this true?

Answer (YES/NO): YES